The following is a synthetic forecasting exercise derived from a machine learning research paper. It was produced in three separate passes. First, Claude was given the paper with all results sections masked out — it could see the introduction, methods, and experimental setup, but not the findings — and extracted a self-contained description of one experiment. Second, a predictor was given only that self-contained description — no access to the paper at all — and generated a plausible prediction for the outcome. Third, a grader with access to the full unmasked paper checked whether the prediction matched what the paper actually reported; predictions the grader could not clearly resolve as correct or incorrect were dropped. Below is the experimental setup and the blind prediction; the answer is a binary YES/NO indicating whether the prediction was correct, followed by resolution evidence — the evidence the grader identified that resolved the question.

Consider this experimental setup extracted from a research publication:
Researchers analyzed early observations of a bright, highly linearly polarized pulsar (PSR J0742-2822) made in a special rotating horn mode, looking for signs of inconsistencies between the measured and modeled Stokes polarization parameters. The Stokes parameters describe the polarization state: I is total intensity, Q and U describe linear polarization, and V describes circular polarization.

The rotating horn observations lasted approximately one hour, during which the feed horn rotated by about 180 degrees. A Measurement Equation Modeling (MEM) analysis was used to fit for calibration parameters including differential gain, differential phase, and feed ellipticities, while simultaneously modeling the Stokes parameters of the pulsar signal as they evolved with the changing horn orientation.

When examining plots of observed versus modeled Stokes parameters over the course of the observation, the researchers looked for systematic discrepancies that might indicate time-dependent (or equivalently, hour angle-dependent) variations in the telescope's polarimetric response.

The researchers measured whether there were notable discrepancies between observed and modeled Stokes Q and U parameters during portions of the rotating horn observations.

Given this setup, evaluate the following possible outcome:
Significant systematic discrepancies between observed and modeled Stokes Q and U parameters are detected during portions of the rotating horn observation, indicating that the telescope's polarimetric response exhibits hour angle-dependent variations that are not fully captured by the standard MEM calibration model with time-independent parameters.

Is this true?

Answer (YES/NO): NO